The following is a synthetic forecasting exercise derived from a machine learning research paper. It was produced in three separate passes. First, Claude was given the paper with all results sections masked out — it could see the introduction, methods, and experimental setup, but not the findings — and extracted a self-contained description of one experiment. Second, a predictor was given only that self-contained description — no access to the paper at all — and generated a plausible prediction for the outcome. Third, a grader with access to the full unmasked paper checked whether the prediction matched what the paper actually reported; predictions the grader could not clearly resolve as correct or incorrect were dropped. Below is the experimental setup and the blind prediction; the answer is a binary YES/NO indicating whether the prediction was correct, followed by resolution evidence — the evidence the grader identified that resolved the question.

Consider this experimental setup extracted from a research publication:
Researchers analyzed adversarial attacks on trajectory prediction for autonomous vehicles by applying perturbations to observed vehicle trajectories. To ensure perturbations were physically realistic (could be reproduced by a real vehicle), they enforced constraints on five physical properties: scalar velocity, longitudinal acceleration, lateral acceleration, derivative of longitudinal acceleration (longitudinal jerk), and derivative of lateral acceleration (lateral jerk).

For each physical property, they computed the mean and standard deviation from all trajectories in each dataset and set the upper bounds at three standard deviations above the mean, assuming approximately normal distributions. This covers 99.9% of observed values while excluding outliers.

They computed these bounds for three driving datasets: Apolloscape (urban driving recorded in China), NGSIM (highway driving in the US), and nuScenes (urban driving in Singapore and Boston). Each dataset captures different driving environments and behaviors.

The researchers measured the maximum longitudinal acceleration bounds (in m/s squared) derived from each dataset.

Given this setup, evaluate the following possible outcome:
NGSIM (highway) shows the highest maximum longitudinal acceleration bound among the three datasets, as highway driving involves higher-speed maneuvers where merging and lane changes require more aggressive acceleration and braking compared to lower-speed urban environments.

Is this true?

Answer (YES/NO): NO